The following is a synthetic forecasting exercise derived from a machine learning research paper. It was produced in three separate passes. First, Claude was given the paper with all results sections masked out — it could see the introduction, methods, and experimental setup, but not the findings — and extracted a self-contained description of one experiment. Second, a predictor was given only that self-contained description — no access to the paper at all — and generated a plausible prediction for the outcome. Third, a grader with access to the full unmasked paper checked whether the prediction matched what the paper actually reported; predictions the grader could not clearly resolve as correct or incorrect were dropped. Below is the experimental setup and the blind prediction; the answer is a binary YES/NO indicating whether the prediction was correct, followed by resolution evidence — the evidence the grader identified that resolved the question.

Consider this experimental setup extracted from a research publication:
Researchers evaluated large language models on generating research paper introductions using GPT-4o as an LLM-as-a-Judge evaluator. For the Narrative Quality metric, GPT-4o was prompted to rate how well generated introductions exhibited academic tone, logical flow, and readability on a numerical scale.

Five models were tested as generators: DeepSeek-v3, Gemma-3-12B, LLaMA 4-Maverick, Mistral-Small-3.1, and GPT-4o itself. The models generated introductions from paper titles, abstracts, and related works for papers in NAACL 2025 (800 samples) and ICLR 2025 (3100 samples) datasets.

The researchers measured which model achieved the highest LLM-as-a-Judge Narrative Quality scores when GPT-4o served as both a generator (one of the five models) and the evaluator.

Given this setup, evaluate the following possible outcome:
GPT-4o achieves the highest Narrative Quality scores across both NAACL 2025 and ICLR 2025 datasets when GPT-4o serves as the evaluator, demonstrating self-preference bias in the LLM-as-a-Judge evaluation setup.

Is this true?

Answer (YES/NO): NO